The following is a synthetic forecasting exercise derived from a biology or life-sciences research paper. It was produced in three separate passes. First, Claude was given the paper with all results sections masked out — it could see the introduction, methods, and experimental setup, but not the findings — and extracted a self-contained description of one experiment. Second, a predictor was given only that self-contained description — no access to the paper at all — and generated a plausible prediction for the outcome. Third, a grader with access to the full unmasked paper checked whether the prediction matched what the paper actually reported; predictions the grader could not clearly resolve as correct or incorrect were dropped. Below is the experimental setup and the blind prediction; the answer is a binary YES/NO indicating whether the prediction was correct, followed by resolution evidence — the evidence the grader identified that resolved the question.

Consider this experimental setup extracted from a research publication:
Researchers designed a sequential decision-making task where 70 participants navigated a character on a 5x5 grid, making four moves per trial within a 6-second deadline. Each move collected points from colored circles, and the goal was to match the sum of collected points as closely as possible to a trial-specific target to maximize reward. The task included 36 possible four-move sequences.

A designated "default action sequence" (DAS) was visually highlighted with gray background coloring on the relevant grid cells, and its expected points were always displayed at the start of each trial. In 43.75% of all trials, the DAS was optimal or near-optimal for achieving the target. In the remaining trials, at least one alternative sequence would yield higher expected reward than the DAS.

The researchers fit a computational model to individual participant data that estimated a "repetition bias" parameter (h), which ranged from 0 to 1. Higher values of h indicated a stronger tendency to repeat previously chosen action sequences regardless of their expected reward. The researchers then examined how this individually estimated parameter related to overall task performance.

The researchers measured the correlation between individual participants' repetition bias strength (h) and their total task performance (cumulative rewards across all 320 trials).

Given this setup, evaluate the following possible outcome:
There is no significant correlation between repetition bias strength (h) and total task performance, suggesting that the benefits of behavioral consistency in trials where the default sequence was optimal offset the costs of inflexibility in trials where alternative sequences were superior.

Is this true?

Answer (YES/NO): NO